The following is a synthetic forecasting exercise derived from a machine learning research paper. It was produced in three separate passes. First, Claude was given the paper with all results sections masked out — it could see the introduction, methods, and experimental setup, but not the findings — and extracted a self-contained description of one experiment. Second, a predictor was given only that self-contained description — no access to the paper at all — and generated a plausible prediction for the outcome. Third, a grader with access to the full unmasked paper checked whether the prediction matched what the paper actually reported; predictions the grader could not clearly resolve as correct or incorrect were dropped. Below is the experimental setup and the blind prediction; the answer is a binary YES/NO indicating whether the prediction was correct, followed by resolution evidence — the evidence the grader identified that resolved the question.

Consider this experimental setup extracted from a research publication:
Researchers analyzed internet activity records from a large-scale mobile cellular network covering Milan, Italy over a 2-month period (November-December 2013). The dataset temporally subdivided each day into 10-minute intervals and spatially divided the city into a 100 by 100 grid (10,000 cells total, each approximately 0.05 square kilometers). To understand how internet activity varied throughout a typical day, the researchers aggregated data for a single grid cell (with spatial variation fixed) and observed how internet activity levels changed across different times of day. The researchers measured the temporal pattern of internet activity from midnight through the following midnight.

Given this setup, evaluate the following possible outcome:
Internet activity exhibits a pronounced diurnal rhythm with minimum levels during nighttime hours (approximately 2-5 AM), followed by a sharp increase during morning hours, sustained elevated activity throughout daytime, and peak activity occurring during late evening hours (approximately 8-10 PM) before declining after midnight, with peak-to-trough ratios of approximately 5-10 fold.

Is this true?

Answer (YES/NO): NO